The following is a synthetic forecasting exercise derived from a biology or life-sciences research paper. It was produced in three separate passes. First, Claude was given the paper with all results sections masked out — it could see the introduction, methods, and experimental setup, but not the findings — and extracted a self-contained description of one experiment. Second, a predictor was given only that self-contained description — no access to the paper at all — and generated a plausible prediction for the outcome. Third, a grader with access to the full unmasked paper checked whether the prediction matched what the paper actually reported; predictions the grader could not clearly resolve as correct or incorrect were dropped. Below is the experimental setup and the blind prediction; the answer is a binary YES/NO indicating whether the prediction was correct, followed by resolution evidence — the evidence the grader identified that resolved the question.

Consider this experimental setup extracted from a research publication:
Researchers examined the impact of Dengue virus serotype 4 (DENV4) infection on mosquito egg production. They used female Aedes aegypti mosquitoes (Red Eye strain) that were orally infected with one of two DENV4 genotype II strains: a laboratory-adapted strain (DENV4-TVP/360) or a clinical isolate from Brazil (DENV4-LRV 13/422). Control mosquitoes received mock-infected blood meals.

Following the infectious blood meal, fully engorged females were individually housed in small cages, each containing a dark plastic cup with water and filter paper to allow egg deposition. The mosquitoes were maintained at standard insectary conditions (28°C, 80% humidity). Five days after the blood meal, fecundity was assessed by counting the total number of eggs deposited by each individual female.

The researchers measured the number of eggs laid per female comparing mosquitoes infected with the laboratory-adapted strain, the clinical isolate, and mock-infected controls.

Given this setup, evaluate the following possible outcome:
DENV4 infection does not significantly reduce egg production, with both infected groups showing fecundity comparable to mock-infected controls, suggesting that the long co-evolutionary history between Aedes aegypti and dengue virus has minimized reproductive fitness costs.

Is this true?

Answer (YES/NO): YES